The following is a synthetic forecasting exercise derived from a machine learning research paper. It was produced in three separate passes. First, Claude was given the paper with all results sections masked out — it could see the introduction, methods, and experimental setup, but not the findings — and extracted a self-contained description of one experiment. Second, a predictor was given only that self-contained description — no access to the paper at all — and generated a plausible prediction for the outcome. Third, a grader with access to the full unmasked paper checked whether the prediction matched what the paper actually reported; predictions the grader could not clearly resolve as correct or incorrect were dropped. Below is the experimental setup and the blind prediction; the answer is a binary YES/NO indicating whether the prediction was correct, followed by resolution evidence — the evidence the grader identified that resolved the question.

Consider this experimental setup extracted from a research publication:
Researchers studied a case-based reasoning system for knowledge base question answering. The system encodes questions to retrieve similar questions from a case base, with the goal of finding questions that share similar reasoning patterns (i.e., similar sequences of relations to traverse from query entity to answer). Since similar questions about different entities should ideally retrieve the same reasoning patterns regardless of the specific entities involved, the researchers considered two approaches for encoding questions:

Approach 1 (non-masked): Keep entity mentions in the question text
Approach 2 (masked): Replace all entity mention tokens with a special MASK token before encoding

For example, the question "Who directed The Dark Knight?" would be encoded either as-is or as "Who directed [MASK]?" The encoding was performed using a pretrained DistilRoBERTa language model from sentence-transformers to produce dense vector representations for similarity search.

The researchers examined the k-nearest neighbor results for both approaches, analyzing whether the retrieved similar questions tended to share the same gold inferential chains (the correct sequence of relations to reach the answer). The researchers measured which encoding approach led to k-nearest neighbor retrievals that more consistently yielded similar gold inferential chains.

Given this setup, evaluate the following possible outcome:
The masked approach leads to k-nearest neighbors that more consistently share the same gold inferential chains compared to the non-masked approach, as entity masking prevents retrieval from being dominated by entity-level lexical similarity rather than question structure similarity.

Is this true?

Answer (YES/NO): YES